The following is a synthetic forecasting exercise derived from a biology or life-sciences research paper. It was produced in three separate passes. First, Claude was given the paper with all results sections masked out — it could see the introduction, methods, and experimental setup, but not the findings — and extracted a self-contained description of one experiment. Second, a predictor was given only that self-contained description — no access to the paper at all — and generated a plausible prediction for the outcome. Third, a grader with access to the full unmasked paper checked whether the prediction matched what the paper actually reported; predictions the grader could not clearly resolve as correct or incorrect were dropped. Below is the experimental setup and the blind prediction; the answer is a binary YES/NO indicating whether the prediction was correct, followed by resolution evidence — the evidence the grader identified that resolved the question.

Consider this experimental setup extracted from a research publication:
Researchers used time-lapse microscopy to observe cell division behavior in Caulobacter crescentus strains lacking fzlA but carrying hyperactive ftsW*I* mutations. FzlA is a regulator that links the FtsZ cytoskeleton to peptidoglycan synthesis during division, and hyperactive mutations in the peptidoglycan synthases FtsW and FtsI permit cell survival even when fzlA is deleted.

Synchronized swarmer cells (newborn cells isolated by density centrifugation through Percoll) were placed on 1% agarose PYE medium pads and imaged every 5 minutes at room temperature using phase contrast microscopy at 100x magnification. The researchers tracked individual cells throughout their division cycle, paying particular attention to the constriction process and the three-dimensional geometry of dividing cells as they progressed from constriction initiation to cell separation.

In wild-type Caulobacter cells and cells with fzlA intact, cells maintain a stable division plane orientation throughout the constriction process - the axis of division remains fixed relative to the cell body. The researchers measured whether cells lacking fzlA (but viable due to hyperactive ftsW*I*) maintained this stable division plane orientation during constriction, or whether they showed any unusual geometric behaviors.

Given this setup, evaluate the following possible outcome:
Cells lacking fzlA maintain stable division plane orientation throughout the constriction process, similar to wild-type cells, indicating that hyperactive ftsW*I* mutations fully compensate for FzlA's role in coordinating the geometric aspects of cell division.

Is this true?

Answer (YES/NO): NO